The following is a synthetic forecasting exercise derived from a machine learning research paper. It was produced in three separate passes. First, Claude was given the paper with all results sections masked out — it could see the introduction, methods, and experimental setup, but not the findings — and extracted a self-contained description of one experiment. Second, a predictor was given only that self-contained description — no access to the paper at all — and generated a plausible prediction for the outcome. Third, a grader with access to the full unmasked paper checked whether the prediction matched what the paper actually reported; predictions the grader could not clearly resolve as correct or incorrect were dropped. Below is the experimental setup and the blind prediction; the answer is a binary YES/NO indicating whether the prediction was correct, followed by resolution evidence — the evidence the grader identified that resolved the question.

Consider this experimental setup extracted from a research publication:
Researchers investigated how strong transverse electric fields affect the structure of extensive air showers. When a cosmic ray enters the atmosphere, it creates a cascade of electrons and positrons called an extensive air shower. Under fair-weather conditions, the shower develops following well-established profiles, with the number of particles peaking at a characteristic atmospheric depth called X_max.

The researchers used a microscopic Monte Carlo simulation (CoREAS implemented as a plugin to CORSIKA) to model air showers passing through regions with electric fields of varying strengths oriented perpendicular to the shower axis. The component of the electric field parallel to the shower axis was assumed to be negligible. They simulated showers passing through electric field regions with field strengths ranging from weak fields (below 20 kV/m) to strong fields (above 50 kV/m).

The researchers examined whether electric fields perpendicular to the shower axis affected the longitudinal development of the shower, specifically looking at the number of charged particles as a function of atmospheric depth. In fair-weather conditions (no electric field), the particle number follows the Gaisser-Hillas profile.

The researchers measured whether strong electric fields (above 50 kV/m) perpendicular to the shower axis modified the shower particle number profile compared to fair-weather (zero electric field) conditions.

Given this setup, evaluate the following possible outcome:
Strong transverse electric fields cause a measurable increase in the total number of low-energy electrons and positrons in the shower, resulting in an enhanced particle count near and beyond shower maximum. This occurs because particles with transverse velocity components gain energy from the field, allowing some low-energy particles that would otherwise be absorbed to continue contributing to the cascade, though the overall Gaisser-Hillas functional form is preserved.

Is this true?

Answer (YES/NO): NO